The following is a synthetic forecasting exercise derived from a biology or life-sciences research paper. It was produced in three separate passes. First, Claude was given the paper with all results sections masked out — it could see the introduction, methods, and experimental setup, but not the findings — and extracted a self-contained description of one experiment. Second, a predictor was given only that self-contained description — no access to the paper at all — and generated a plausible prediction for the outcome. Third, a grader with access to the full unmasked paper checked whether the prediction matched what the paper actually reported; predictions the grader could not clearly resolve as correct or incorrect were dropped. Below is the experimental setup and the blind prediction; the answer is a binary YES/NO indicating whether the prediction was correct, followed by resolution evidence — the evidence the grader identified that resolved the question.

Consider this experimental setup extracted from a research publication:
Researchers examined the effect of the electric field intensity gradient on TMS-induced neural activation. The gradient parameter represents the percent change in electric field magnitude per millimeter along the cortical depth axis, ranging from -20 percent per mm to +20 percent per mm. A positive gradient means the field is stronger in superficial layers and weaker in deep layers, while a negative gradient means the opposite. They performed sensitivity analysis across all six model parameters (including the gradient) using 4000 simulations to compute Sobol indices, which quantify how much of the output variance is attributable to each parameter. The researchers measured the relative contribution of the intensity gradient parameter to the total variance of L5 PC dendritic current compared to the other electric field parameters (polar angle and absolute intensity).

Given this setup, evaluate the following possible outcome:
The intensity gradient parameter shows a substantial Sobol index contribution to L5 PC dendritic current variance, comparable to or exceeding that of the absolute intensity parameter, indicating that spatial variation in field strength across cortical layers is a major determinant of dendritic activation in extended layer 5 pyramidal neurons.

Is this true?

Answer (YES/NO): NO